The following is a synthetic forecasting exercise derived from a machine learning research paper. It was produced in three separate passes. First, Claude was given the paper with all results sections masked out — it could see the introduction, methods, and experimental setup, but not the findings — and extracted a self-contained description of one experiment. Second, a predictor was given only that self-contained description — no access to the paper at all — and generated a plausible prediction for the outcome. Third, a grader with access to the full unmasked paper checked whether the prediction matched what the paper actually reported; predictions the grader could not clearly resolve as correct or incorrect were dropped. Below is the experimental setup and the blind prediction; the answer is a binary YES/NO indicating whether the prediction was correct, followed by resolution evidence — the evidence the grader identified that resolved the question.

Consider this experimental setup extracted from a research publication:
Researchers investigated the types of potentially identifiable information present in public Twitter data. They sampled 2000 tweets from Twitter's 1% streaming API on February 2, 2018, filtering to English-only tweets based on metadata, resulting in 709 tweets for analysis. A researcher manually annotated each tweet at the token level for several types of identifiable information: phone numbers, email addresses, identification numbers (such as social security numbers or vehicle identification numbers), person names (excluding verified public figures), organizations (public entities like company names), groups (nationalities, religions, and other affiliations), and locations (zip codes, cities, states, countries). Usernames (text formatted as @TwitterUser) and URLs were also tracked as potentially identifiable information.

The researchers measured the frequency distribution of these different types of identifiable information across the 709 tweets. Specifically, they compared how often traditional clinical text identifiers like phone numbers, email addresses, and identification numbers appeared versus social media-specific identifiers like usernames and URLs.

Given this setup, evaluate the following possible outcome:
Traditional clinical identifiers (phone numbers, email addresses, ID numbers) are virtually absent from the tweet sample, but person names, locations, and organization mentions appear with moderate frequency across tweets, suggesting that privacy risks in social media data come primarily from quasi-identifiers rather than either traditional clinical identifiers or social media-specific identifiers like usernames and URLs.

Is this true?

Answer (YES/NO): NO